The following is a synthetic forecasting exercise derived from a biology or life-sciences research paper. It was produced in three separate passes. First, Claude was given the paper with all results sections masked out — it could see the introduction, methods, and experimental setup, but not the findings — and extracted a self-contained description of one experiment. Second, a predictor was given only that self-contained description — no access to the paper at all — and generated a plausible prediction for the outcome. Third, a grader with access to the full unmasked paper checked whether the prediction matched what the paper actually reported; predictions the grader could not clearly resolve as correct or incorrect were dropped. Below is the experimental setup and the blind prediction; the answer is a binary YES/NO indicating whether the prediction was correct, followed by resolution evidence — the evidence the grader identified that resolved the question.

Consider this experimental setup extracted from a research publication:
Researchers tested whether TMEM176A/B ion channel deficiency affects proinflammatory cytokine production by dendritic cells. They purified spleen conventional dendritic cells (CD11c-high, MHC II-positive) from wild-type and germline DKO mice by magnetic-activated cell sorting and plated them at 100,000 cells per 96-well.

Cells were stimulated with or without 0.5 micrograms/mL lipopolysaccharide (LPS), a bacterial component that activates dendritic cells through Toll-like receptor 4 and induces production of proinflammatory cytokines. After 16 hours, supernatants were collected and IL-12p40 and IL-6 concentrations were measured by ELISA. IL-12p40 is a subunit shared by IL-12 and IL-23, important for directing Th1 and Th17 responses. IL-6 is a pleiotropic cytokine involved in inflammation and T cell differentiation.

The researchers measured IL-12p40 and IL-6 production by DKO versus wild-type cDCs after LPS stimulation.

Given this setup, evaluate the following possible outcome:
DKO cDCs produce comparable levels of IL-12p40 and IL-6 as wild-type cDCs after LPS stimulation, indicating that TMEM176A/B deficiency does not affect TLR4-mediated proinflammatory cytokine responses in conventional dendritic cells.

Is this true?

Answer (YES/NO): YES